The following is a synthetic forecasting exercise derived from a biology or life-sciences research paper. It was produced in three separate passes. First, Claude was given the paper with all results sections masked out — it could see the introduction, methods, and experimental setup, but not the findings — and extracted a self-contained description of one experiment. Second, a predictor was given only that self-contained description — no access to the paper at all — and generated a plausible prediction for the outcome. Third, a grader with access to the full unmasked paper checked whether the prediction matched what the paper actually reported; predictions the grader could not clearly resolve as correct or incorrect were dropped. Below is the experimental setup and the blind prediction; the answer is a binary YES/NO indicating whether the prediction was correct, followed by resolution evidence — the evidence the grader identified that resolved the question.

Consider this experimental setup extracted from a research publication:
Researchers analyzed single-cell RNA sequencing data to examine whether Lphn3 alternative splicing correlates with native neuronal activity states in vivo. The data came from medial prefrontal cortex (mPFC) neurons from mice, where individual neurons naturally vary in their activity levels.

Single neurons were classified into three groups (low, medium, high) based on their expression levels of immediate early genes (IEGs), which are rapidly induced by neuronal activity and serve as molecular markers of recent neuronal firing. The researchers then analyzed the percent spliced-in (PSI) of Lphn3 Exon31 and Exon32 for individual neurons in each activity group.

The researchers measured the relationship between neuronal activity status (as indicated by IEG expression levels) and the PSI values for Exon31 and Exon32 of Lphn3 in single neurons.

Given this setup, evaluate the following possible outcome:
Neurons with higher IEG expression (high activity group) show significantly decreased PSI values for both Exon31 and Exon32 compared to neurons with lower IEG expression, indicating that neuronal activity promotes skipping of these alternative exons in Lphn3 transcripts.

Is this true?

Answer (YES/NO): NO